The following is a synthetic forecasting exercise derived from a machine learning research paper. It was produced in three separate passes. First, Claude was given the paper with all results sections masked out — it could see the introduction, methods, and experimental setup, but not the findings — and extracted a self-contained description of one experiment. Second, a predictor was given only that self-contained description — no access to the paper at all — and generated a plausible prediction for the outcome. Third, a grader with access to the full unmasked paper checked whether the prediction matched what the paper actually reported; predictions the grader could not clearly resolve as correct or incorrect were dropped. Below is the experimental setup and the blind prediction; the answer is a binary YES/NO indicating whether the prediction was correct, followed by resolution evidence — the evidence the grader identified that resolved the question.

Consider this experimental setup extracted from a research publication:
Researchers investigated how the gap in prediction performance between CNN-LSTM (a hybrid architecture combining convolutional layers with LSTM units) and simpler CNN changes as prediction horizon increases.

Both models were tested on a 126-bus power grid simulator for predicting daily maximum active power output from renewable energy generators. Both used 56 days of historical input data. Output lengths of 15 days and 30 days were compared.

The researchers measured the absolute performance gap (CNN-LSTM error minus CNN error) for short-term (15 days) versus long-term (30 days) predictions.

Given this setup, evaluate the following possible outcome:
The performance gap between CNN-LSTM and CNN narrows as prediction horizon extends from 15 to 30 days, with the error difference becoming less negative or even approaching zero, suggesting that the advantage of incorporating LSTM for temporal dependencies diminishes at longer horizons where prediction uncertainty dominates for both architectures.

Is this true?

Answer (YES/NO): NO